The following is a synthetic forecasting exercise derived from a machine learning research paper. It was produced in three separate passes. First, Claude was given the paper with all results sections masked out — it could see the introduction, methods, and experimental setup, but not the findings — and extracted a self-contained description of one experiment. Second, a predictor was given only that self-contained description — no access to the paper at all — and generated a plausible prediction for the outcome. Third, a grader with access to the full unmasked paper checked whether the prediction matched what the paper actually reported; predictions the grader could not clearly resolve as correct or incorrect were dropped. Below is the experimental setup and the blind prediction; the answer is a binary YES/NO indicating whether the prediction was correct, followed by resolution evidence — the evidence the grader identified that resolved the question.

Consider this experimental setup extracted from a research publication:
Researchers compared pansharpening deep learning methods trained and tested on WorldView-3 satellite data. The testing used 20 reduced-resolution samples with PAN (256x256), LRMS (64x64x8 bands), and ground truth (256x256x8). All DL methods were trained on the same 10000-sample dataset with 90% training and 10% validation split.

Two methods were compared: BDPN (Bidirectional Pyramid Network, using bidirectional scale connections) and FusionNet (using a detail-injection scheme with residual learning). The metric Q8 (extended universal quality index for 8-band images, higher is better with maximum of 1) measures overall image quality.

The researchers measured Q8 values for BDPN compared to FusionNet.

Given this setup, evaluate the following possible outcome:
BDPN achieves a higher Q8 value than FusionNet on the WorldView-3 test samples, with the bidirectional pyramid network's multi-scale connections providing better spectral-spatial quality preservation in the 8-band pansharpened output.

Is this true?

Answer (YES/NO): NO